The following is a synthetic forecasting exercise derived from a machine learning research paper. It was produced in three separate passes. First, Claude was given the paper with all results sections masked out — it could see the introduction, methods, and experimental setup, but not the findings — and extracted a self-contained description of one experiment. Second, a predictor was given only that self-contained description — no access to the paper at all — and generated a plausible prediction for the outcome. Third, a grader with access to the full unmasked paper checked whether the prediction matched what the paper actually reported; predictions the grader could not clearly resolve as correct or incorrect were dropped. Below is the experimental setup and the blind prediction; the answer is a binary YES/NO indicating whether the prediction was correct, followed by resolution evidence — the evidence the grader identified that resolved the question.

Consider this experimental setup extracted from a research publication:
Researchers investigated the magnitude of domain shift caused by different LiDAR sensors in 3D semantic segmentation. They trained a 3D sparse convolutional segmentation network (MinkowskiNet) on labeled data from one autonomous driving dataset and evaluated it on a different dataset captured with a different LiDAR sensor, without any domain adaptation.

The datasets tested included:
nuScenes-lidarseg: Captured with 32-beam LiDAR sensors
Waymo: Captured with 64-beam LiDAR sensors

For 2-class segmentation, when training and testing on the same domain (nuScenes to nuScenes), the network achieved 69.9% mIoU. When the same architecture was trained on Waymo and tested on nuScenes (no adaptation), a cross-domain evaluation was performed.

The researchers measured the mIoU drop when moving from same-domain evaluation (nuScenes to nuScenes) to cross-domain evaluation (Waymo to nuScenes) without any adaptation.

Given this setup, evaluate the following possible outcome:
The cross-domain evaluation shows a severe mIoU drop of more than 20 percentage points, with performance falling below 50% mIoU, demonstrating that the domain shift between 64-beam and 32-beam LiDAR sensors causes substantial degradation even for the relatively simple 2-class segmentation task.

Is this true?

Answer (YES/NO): YES